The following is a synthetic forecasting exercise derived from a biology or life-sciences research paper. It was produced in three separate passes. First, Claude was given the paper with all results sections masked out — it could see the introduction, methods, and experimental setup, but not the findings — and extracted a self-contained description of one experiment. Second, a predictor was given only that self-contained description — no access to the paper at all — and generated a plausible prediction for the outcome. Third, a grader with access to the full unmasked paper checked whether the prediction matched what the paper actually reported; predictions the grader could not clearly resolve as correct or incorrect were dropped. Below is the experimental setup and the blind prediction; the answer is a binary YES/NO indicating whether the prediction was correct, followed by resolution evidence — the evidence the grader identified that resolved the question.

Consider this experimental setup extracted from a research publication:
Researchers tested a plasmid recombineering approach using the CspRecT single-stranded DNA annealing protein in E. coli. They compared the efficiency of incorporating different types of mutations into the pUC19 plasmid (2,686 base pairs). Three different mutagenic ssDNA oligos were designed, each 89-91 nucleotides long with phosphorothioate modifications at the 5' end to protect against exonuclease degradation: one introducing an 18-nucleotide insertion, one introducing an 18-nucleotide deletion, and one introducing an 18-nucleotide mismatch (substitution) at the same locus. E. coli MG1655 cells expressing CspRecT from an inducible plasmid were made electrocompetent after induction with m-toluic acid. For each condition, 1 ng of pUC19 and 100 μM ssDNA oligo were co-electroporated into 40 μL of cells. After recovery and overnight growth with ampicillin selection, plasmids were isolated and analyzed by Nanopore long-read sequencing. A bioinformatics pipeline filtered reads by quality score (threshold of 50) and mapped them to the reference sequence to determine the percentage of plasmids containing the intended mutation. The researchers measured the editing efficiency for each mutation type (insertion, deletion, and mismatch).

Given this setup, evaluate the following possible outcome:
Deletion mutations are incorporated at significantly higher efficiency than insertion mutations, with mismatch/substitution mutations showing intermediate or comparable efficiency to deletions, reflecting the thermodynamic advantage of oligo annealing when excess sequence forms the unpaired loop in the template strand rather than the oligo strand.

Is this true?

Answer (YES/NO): NO